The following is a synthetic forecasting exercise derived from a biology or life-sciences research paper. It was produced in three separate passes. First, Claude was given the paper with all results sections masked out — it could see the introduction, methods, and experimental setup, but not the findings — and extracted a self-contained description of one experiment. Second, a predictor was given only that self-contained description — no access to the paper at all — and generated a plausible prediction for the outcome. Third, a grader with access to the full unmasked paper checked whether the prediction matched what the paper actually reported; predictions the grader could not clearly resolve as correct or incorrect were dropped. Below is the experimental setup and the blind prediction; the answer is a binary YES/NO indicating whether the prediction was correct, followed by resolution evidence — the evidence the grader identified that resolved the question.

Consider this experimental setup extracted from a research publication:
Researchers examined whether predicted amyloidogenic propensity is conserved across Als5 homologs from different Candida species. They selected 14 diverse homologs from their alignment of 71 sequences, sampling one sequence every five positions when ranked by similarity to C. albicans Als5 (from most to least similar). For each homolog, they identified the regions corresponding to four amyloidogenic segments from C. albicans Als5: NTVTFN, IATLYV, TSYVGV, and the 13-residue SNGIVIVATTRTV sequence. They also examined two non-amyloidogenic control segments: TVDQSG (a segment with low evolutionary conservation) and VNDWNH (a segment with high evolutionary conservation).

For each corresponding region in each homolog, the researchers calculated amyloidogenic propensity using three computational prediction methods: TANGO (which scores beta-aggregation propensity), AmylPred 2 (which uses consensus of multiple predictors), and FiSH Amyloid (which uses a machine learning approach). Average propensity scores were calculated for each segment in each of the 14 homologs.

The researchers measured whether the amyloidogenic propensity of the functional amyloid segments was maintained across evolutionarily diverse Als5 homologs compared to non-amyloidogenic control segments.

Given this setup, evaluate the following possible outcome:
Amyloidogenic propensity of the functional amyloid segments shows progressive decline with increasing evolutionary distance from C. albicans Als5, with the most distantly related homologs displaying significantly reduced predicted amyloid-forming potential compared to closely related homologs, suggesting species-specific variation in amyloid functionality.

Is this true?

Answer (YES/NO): NO